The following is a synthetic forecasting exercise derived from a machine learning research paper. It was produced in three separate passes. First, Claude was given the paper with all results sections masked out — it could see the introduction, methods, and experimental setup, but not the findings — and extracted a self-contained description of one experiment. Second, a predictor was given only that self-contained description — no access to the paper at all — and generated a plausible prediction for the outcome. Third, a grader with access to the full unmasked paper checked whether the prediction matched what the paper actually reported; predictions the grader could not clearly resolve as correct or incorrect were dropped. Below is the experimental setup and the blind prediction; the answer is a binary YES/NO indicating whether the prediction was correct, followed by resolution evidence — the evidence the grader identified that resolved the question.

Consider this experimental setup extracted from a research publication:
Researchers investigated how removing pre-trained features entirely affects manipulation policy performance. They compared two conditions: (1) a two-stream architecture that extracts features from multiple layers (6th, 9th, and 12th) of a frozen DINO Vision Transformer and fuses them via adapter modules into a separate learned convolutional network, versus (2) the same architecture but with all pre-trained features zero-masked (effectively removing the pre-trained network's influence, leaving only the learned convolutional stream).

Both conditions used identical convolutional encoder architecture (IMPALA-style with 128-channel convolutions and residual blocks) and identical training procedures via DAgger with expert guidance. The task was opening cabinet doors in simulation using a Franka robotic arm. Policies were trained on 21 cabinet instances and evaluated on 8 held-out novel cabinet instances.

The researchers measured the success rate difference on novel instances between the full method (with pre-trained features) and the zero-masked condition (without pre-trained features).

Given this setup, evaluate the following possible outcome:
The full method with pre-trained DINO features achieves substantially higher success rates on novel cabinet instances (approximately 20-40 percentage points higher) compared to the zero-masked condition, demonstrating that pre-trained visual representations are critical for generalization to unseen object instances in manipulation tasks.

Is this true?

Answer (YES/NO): NO